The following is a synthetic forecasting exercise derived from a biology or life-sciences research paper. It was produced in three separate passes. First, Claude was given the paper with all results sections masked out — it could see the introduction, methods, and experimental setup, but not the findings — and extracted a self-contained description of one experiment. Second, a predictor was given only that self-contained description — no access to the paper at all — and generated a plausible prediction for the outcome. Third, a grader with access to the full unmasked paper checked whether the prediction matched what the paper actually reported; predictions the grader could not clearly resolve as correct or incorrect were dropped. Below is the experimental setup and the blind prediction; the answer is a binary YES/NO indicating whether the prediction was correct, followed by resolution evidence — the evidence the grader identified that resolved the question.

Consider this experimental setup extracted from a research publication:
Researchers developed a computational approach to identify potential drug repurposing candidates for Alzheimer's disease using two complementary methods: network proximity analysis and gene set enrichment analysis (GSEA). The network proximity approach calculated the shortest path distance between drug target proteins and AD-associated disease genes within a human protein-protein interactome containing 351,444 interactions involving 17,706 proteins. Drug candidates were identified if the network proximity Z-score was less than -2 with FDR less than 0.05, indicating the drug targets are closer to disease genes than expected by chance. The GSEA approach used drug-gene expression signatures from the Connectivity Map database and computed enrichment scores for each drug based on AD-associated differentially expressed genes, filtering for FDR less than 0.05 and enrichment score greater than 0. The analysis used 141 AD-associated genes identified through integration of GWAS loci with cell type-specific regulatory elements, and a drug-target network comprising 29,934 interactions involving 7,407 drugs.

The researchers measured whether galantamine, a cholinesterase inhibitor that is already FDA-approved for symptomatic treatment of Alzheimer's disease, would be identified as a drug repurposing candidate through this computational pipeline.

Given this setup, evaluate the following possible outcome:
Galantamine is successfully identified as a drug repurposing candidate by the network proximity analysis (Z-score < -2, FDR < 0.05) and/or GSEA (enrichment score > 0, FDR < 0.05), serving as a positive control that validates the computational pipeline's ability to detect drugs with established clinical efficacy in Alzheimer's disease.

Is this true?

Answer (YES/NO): YES